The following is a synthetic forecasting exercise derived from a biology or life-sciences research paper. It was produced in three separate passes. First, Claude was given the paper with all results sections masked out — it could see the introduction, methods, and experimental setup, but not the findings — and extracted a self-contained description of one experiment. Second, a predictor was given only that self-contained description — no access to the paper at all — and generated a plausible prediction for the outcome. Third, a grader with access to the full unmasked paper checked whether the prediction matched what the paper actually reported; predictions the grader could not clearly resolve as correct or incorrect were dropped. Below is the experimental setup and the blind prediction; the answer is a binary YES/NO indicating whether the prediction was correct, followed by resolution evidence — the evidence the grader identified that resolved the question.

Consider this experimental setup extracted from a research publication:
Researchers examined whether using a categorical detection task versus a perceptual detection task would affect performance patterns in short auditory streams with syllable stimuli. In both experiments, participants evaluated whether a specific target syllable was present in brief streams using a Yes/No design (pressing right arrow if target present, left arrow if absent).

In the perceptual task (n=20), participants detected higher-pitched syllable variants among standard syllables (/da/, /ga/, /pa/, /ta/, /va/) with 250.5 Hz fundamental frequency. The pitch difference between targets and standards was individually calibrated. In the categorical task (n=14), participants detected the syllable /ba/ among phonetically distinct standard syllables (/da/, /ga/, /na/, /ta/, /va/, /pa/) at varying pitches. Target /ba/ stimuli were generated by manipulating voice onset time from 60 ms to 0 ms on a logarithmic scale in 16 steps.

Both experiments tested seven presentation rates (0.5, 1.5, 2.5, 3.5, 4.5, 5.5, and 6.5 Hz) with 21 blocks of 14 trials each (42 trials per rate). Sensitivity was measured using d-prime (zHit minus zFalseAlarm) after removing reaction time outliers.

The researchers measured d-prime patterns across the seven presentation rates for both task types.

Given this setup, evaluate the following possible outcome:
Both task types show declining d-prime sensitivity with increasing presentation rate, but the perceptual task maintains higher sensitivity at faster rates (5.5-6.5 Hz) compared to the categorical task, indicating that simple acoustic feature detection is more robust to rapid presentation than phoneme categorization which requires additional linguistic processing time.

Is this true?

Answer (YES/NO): NO